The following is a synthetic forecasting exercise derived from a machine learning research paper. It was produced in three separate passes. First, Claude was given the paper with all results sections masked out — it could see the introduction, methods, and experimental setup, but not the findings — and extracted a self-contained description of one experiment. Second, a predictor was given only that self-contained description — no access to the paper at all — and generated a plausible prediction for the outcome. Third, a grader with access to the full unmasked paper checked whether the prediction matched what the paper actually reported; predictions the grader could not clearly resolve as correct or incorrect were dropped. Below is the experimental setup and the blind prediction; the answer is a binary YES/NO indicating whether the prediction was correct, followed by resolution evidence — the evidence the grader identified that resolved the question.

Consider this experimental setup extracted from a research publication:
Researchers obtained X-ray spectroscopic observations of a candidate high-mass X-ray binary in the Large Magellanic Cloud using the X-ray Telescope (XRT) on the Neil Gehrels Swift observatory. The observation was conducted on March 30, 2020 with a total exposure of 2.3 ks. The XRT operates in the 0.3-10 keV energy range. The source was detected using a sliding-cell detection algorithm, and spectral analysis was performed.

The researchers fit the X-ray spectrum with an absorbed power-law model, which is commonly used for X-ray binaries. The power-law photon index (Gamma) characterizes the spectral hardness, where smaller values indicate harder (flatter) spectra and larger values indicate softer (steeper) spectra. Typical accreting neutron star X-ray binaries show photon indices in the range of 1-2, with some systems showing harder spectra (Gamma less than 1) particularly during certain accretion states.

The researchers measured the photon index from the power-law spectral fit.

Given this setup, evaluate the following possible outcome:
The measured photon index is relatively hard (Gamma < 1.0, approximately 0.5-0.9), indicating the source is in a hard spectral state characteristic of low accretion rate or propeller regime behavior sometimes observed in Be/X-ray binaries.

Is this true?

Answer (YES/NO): NO